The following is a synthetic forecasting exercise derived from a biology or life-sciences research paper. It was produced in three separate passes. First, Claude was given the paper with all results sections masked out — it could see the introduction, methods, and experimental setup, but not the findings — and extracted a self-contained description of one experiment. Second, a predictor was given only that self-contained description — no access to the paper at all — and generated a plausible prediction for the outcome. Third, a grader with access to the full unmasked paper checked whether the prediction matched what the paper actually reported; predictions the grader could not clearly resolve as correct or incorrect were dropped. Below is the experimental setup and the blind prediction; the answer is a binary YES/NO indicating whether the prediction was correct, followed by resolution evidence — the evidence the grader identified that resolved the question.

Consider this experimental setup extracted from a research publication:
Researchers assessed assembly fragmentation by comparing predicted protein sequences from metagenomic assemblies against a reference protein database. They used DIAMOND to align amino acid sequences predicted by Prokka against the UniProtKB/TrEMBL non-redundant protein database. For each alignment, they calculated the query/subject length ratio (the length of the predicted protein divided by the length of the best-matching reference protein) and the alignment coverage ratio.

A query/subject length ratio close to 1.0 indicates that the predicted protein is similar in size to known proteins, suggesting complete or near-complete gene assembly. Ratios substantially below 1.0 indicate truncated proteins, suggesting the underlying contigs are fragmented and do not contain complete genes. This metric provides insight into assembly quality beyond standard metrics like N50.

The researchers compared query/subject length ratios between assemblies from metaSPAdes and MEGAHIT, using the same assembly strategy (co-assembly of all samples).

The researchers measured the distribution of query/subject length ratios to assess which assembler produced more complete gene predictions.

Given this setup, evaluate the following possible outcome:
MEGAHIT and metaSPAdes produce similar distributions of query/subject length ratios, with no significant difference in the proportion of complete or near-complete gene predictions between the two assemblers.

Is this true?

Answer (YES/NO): NO